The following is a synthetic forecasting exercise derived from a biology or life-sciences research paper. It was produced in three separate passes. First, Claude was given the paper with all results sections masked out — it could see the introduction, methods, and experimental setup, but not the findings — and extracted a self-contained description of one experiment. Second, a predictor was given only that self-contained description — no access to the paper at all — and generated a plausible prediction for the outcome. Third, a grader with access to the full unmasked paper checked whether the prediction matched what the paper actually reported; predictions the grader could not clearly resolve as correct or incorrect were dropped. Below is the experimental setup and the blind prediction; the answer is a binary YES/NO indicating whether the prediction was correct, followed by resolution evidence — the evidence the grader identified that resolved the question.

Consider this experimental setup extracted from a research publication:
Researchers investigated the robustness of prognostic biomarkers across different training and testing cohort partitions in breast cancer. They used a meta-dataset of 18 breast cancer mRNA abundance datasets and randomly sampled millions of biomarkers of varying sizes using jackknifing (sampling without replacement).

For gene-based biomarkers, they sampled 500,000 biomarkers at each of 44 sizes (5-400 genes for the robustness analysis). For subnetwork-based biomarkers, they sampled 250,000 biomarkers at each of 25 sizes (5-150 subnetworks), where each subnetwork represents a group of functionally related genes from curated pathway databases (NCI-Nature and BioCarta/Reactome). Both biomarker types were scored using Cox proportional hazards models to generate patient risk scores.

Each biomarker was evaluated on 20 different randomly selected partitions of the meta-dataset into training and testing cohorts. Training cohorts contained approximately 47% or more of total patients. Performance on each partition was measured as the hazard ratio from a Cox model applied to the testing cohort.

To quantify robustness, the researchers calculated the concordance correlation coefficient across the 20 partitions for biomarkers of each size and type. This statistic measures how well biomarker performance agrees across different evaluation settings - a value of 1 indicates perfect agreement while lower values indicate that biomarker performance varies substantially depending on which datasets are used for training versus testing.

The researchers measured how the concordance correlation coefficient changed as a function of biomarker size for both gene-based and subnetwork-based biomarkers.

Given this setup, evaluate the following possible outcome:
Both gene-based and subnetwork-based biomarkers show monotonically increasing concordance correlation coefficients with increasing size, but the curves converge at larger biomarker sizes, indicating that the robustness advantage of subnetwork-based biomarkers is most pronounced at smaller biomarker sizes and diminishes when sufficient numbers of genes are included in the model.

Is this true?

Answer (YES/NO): NO